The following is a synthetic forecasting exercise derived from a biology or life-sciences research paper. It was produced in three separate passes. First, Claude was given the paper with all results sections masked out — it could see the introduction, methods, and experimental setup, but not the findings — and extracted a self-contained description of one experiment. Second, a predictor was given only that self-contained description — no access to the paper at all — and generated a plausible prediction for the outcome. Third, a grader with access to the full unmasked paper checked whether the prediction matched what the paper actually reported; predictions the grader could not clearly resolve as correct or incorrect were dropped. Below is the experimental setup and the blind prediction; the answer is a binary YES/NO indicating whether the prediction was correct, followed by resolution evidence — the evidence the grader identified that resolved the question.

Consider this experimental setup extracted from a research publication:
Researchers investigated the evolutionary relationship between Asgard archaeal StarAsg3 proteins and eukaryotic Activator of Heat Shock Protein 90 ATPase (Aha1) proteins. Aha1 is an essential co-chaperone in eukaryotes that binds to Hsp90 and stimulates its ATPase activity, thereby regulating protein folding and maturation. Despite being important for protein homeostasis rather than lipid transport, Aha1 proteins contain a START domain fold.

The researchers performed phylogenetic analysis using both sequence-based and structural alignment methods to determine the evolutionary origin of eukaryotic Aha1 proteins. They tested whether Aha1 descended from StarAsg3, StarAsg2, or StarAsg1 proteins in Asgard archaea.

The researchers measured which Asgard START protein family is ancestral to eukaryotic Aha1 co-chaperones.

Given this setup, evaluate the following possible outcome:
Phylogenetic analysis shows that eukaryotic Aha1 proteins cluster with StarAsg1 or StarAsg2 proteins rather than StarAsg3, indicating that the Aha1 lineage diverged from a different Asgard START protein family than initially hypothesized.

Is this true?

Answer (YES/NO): NO